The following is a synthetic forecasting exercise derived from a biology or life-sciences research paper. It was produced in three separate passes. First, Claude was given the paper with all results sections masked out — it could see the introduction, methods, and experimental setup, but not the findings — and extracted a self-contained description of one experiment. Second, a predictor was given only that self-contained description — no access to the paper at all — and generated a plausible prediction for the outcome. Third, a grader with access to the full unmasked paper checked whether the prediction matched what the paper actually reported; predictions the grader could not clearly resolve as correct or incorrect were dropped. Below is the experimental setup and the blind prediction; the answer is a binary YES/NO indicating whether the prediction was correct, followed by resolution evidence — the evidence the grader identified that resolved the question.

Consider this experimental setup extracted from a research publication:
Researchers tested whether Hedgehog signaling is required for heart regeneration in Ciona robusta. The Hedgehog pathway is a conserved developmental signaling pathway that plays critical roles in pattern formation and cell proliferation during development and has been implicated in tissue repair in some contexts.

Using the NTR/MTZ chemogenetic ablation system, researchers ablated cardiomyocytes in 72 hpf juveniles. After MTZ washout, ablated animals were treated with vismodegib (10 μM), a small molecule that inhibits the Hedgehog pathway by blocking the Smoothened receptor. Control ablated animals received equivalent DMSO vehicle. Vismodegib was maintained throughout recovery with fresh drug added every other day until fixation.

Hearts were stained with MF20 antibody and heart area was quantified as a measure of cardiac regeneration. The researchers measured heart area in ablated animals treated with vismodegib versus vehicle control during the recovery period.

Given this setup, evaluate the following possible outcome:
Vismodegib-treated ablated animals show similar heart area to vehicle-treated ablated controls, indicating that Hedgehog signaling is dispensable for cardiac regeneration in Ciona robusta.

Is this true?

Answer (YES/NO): YES